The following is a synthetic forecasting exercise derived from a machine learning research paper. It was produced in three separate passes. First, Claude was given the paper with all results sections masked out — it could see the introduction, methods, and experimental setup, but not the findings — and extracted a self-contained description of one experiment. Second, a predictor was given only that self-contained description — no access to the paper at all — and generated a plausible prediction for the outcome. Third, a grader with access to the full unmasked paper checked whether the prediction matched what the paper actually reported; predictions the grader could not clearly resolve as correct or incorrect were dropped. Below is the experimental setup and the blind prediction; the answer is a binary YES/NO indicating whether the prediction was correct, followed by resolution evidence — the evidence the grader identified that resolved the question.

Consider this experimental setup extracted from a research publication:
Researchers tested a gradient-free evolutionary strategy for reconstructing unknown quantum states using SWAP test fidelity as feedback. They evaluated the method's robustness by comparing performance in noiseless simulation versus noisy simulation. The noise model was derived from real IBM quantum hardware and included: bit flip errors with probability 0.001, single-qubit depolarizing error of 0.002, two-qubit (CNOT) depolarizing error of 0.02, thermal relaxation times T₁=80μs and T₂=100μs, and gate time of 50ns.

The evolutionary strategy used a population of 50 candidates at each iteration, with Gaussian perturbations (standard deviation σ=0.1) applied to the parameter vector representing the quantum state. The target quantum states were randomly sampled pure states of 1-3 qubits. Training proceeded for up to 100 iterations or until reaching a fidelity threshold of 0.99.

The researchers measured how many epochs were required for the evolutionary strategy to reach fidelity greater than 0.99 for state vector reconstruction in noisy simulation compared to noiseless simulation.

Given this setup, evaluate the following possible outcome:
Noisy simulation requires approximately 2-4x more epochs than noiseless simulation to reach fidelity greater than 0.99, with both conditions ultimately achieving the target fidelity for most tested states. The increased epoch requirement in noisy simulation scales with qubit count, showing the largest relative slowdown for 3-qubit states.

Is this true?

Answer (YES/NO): NO